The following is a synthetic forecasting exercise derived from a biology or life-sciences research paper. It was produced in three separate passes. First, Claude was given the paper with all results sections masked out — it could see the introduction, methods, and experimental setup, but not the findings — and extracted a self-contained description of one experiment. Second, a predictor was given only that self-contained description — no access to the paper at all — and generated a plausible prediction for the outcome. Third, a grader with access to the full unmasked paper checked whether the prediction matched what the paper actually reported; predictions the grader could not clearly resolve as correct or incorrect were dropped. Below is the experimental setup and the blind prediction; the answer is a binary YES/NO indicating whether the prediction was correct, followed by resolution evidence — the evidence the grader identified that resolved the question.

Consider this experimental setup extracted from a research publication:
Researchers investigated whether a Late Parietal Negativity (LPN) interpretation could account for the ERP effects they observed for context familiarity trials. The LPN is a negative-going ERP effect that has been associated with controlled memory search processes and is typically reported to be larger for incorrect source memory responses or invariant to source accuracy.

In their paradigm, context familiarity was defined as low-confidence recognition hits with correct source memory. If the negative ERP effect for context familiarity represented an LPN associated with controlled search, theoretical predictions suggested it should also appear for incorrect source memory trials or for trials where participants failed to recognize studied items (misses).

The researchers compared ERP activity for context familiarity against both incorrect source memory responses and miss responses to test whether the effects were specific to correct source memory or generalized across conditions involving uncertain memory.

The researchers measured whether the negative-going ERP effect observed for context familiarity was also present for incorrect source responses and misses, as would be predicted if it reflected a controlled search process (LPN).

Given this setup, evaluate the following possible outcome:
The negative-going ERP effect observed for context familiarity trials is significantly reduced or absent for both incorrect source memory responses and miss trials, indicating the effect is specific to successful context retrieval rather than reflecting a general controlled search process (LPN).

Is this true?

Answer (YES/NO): YES